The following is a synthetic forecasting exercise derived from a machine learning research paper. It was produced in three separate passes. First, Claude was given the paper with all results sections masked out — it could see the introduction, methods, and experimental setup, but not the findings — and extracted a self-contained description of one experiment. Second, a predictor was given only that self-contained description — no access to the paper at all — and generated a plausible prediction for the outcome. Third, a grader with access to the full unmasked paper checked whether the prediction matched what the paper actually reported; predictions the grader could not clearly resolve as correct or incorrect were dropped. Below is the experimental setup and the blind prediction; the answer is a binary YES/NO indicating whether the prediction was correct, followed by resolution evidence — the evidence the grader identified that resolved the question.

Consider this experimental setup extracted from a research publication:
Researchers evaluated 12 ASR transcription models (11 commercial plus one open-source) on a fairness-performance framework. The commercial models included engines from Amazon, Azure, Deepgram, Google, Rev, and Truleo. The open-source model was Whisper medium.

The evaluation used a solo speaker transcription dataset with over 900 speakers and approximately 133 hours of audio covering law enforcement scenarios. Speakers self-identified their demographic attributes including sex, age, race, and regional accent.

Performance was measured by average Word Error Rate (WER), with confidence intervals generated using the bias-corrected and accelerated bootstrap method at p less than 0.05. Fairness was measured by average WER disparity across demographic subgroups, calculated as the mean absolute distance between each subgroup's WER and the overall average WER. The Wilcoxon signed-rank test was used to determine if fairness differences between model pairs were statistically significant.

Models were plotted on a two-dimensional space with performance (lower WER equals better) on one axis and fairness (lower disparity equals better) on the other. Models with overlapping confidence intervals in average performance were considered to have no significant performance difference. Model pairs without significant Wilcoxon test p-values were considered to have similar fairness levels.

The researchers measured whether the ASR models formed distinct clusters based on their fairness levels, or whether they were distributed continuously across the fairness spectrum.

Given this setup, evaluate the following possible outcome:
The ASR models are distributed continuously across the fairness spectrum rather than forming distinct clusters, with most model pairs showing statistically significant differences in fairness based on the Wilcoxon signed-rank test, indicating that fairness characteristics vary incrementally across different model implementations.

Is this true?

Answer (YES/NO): NO